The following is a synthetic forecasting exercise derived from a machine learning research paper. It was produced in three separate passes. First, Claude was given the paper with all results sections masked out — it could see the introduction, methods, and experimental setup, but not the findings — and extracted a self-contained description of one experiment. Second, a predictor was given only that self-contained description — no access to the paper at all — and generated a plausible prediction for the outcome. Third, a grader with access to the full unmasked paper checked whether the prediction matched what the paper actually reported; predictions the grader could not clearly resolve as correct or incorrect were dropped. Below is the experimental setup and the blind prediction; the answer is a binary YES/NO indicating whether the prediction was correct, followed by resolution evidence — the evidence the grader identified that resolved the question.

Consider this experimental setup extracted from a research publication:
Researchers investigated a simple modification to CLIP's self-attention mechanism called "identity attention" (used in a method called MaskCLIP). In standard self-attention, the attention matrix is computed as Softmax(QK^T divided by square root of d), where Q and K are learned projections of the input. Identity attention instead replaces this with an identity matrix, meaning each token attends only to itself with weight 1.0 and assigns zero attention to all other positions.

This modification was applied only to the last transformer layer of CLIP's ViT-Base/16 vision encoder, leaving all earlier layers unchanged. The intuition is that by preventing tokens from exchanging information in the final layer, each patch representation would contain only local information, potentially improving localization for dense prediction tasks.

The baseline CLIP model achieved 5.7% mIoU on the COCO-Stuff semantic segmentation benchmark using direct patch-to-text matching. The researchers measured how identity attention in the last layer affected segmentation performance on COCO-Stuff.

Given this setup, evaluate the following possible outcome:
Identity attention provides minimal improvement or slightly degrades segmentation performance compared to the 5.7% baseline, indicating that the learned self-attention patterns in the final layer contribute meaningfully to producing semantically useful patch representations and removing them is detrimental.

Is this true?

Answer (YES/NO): NO